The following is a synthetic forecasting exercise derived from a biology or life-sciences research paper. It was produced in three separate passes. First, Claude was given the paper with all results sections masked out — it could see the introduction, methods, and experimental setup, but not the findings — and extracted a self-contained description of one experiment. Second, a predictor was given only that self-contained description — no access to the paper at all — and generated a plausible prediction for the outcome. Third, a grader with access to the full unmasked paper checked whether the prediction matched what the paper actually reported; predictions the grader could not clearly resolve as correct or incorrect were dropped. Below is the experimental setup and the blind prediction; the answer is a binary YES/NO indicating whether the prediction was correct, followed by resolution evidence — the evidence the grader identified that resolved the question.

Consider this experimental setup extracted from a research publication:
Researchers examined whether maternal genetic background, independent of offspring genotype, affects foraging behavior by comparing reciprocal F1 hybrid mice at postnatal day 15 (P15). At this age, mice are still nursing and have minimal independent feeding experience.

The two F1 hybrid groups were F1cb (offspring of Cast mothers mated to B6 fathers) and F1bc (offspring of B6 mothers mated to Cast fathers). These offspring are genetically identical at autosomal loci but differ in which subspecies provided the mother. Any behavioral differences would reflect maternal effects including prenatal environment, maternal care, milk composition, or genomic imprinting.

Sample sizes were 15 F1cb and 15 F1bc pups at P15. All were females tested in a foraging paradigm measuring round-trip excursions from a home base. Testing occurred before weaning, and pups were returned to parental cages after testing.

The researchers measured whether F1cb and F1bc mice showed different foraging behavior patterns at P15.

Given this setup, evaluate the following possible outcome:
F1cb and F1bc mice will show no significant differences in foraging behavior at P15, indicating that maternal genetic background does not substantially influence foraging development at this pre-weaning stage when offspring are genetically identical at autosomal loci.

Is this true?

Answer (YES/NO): YES